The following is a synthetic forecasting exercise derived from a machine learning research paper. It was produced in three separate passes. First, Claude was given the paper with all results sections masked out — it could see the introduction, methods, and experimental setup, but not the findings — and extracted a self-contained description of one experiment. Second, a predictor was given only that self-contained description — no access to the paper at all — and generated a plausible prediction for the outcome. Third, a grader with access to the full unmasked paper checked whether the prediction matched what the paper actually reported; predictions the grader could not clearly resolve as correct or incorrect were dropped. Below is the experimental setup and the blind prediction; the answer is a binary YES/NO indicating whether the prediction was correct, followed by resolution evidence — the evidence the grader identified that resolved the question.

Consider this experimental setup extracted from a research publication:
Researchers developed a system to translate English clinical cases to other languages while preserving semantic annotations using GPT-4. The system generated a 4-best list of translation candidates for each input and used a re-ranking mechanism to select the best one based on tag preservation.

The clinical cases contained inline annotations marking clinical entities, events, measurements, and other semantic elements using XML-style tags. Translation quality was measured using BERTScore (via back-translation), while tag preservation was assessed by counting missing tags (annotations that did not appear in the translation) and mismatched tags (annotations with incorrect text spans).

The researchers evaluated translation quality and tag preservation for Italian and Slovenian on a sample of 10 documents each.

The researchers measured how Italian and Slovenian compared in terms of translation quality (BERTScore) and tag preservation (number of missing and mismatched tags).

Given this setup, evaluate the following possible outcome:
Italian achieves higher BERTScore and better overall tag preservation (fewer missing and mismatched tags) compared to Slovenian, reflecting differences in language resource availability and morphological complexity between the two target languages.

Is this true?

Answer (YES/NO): NO